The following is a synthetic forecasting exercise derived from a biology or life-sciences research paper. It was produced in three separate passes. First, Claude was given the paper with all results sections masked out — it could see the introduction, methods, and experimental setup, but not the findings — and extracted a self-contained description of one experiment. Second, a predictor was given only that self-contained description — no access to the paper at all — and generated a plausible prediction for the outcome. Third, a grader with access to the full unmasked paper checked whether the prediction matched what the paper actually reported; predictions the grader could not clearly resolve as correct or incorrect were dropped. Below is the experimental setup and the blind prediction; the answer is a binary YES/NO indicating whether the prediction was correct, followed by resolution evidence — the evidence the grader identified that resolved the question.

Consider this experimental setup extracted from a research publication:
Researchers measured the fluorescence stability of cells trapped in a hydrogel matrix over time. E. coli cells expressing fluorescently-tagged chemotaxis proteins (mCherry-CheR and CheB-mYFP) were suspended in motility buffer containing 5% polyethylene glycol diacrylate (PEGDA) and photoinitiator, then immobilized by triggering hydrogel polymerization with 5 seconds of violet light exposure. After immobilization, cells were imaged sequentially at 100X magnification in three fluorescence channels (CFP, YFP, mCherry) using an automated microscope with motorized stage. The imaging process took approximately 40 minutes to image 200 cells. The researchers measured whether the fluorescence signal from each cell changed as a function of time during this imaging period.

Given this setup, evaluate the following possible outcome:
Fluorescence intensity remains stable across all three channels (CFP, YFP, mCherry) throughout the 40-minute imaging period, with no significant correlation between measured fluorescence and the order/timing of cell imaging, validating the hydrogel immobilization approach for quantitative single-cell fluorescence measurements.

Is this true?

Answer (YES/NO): YES